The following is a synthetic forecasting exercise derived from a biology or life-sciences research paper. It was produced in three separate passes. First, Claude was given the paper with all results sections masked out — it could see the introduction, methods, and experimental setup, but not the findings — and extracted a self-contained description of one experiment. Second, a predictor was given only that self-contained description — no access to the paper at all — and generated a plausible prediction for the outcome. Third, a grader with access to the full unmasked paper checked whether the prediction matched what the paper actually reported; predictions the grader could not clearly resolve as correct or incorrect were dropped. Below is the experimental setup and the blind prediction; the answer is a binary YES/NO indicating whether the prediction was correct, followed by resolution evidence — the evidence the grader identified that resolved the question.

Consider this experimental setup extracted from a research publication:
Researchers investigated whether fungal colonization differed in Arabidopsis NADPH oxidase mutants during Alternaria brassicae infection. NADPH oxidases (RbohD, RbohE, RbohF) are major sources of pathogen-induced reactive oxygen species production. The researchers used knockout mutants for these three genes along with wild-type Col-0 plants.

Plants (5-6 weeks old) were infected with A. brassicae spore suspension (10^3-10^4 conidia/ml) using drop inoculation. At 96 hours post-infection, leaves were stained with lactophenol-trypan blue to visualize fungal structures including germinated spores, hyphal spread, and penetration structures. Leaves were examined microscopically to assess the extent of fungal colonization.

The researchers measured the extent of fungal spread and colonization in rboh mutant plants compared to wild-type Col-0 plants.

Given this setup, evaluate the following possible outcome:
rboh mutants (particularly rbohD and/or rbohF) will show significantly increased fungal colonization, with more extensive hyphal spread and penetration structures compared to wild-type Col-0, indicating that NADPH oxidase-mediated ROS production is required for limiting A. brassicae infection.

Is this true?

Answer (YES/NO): NO